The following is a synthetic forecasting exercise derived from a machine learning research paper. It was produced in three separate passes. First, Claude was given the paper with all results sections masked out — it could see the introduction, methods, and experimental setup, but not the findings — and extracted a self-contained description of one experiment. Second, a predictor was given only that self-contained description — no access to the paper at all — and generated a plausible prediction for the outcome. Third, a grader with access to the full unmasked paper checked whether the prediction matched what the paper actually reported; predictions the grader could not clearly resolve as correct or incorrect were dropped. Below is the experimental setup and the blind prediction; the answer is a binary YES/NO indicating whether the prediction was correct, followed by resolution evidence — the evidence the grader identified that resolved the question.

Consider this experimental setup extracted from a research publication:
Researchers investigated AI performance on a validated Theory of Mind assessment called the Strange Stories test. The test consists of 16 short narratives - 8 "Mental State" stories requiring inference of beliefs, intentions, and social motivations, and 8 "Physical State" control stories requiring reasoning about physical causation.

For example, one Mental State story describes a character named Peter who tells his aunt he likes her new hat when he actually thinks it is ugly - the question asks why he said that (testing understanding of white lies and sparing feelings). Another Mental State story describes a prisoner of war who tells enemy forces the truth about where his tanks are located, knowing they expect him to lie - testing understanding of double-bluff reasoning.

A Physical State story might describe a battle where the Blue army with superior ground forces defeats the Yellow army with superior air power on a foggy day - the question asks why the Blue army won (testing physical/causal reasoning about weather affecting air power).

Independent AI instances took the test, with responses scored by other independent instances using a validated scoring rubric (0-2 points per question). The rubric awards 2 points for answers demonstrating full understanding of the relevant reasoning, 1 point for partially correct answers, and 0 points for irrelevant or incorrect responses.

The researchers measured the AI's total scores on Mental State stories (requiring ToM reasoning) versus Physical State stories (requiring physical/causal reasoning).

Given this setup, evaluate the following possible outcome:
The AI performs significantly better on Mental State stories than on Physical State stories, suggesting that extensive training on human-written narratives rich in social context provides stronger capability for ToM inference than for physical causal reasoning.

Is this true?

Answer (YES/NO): NO